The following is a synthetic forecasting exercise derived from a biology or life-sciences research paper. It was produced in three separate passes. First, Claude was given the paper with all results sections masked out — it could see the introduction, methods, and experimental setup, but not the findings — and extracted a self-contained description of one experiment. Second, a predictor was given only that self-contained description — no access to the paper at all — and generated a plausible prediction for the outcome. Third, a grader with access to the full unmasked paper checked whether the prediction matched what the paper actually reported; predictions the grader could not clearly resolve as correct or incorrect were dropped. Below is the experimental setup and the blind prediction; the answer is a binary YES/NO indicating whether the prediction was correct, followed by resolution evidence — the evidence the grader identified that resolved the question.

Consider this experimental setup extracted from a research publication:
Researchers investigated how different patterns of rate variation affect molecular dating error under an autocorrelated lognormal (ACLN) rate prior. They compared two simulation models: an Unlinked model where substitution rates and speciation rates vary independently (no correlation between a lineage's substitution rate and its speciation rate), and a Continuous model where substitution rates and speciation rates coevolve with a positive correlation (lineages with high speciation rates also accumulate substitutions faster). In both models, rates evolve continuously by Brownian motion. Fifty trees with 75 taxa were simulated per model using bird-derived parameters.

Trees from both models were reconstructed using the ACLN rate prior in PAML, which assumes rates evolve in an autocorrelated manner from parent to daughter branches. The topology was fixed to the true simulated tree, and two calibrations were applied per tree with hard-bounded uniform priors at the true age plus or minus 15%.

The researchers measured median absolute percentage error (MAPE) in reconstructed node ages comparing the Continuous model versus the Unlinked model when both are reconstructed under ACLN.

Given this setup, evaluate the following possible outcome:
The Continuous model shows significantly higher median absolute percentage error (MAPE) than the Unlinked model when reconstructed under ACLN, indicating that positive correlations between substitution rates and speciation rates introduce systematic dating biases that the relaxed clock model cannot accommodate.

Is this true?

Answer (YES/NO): NO